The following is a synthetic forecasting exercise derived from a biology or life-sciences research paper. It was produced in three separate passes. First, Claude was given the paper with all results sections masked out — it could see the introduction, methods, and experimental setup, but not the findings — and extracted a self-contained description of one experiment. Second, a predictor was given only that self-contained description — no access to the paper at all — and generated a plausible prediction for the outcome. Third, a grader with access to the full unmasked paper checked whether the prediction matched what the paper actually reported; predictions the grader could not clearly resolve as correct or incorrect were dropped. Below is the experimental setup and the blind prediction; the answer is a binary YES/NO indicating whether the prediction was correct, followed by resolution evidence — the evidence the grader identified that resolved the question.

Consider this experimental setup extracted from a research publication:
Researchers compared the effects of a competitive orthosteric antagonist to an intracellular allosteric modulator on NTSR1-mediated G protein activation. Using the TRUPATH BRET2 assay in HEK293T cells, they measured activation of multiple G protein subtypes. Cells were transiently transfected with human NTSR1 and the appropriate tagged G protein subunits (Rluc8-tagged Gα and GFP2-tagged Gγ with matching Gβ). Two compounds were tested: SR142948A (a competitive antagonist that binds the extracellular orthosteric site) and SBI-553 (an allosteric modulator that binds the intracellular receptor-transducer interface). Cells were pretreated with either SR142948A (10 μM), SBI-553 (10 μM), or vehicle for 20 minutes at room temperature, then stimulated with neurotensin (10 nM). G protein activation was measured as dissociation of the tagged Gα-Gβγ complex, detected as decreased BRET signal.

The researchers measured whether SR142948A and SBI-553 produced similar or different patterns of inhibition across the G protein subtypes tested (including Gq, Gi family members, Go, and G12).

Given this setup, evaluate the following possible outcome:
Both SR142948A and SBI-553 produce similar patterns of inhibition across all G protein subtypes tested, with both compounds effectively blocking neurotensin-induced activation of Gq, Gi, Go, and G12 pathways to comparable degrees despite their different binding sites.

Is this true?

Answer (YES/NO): NO